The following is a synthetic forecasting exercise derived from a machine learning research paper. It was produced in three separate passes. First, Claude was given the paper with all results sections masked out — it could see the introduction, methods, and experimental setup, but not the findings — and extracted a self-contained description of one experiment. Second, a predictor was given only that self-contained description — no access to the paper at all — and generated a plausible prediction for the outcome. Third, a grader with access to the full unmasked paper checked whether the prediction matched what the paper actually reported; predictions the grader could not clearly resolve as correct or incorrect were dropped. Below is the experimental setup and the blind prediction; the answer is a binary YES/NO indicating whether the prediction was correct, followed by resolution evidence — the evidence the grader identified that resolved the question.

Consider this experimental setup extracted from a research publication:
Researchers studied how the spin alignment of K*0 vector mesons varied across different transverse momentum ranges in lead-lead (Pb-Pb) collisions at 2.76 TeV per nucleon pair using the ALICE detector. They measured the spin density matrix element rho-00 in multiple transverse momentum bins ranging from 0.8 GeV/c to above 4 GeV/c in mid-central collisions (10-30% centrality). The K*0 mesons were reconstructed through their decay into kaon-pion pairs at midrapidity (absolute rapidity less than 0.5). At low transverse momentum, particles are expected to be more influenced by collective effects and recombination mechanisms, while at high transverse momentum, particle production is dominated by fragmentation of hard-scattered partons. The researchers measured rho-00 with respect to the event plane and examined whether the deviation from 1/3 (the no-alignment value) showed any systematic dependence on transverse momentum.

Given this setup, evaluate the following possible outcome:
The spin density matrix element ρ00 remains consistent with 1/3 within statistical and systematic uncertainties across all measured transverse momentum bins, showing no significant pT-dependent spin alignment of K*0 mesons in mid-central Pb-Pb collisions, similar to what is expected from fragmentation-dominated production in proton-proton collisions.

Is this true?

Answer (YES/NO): NO